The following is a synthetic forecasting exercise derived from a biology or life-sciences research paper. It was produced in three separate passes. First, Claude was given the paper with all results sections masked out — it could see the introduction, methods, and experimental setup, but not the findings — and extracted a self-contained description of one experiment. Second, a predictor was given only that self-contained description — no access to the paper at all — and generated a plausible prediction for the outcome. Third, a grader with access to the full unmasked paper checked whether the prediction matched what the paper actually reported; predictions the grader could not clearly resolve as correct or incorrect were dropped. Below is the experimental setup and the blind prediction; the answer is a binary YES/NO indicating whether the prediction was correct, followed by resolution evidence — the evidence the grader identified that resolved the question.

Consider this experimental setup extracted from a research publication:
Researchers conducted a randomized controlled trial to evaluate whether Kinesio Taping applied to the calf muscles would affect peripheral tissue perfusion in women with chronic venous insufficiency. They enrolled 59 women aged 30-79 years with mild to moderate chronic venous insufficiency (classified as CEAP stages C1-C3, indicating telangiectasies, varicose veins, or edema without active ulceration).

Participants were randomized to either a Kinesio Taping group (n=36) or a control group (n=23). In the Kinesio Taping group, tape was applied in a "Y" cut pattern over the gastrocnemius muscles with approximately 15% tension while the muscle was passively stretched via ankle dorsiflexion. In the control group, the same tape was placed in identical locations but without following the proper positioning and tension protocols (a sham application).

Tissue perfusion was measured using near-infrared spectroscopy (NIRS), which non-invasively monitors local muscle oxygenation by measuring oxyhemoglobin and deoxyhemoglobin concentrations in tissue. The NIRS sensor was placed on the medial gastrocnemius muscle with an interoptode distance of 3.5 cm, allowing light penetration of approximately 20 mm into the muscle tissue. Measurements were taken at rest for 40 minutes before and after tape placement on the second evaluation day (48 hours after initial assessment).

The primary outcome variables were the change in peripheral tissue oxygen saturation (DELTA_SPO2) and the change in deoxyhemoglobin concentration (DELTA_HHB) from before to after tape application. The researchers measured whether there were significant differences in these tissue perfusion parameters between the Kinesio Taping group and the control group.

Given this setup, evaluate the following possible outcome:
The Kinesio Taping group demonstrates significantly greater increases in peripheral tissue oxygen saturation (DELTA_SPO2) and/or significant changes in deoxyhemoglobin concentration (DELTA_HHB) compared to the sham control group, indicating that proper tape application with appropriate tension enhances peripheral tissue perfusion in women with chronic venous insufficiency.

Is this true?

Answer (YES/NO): NO